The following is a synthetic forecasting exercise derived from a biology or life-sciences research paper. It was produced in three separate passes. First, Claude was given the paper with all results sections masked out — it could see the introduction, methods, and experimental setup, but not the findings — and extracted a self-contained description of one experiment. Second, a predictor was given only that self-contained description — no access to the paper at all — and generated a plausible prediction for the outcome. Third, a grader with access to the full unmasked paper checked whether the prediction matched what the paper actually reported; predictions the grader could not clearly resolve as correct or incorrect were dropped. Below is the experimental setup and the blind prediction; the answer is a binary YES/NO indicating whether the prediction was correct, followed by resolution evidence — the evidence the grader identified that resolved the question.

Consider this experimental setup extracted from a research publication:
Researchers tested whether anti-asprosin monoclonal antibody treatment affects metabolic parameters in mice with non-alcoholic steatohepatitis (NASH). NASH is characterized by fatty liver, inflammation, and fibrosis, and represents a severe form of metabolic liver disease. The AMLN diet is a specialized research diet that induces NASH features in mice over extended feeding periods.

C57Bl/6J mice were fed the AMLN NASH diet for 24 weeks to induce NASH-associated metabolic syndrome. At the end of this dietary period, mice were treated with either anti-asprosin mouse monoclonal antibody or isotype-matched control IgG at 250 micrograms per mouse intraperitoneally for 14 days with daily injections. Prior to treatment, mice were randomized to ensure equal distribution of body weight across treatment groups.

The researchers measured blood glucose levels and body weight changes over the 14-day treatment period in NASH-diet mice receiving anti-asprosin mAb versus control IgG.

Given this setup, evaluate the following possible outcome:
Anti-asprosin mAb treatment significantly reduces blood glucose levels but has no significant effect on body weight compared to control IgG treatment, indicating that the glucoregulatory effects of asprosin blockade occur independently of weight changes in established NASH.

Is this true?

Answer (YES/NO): NO